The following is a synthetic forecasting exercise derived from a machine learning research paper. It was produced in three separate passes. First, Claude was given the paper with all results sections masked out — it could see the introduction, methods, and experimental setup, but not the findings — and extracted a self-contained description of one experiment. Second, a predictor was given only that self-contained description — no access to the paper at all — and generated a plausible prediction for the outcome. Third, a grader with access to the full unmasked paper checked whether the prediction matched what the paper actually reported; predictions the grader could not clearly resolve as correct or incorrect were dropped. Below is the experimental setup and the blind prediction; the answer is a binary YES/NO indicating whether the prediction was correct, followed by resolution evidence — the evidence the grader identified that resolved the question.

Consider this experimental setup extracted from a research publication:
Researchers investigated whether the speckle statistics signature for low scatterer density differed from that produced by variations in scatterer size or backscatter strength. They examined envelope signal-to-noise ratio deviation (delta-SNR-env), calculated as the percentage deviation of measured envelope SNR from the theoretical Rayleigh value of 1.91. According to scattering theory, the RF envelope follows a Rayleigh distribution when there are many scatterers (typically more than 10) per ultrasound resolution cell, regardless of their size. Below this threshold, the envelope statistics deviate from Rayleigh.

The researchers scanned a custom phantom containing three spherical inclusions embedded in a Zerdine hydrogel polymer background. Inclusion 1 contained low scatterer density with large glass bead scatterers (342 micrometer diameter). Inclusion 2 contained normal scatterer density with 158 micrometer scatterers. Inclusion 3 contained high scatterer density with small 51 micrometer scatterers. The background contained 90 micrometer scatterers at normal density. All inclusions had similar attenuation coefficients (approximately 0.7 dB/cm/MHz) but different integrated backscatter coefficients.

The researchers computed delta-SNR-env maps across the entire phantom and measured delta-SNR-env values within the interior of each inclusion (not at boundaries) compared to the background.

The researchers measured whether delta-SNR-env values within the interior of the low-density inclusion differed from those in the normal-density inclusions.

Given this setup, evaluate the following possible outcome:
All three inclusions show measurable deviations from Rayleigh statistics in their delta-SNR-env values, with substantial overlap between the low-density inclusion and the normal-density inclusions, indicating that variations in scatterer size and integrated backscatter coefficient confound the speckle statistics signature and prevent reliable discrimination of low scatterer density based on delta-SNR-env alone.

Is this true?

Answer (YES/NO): NO